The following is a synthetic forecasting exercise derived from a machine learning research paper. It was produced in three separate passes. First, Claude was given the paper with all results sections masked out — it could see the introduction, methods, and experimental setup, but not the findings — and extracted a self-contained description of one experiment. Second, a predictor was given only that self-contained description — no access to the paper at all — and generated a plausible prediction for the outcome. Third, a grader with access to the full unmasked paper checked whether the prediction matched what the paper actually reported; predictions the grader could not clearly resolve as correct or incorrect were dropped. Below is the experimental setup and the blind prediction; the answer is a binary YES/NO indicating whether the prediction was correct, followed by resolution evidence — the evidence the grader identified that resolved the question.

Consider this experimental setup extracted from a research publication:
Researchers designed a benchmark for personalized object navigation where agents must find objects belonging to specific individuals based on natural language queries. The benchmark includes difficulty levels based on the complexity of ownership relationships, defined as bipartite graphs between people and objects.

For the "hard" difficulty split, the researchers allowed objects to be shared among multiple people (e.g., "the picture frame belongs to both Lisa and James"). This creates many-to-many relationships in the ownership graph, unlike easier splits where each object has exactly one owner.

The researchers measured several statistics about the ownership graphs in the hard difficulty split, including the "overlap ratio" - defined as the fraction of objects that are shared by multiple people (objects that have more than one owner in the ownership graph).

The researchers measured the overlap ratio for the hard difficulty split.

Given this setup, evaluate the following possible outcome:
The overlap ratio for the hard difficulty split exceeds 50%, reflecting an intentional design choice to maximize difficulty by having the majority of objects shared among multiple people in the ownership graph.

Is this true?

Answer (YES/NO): YES